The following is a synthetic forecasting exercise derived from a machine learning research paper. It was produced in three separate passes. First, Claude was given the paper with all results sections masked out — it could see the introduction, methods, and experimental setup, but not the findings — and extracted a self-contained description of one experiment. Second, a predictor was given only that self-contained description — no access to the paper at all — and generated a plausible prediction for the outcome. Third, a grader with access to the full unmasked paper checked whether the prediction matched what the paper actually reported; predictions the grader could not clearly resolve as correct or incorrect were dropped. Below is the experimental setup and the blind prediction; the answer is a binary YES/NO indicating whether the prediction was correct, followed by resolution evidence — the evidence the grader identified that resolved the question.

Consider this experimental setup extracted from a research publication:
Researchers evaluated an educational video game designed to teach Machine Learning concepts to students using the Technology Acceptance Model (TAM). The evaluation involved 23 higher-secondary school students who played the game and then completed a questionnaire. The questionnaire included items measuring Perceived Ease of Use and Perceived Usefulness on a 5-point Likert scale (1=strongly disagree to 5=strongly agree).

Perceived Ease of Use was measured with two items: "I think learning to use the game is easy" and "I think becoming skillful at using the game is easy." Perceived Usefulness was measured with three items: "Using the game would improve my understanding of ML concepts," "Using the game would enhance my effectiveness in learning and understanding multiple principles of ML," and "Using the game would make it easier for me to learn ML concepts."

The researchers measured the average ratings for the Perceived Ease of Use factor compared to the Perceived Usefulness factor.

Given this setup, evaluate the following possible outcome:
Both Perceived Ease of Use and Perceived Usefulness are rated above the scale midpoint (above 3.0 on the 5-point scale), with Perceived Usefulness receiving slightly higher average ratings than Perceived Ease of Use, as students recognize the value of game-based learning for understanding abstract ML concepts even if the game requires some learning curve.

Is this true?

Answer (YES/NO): YES